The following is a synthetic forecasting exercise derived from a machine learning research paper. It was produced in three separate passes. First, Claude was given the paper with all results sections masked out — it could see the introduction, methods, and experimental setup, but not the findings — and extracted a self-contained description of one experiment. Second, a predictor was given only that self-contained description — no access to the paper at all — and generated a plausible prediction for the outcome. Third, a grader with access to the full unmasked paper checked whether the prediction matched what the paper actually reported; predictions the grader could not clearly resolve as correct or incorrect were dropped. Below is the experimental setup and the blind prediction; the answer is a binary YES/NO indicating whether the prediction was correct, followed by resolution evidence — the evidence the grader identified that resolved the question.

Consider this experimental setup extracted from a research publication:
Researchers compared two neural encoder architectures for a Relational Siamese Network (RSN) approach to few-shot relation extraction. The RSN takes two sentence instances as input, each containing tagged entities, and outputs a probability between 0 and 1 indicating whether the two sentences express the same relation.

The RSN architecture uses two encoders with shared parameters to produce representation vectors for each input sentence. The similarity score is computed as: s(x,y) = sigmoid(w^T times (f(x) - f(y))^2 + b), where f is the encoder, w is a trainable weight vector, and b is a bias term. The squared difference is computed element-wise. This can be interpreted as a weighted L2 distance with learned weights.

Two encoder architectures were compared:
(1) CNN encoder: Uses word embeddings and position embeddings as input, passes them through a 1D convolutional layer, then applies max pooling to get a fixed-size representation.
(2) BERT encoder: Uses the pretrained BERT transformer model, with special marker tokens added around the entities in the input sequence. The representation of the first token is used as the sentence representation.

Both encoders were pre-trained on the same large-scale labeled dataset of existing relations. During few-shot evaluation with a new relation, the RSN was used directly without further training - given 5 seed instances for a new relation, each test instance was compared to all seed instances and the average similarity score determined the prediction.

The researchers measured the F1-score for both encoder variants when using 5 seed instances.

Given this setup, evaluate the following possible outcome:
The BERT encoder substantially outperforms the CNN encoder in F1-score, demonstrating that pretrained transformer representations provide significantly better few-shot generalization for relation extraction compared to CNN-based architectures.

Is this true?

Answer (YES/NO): YES